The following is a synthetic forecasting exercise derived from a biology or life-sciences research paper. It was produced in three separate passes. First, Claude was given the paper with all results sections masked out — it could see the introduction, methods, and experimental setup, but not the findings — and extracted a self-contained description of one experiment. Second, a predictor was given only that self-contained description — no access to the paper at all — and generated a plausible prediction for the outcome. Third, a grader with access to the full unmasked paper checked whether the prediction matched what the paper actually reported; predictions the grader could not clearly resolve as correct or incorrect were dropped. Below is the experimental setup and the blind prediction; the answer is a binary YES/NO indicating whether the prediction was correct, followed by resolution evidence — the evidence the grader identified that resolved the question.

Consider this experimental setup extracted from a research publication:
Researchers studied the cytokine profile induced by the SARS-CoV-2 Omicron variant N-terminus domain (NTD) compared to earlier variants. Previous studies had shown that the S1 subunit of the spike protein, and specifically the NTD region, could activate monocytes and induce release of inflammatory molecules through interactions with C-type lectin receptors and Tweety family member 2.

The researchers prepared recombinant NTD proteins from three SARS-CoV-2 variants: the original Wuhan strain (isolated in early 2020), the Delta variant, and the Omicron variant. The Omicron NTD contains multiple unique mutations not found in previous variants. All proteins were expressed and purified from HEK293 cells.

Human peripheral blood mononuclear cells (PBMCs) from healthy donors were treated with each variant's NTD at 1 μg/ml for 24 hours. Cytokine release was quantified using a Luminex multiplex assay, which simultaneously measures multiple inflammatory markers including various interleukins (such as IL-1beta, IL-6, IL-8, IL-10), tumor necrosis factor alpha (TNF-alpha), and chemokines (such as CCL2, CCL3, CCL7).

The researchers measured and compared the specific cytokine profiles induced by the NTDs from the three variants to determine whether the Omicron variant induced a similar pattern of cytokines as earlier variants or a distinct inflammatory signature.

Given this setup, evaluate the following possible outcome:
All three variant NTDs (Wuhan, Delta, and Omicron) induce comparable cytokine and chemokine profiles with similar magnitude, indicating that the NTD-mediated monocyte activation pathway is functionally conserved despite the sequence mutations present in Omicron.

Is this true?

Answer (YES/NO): YES